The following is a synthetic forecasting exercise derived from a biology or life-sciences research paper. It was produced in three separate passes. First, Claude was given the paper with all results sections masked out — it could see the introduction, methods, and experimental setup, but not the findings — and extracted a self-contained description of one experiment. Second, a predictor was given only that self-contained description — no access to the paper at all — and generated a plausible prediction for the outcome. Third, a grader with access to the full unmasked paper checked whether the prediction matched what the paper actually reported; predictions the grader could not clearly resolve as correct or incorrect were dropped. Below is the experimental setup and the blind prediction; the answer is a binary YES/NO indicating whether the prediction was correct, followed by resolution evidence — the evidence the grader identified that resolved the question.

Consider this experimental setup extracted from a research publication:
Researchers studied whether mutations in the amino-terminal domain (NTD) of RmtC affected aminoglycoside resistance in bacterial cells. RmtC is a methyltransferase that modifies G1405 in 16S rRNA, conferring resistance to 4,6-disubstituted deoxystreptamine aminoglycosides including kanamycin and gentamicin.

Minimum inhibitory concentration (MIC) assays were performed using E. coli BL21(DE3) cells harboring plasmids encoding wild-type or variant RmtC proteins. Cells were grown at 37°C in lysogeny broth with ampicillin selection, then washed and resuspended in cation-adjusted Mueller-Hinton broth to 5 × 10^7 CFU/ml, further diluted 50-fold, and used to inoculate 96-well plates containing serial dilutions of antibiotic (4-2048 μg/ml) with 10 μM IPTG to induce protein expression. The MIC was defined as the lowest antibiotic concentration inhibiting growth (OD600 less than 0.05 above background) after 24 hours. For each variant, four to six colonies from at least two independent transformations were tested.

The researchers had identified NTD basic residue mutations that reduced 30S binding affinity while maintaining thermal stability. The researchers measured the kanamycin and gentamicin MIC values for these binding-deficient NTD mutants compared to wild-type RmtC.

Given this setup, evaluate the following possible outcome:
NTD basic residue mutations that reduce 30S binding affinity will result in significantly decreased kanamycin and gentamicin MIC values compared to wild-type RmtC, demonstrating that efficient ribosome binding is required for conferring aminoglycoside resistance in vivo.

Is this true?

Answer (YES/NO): YES